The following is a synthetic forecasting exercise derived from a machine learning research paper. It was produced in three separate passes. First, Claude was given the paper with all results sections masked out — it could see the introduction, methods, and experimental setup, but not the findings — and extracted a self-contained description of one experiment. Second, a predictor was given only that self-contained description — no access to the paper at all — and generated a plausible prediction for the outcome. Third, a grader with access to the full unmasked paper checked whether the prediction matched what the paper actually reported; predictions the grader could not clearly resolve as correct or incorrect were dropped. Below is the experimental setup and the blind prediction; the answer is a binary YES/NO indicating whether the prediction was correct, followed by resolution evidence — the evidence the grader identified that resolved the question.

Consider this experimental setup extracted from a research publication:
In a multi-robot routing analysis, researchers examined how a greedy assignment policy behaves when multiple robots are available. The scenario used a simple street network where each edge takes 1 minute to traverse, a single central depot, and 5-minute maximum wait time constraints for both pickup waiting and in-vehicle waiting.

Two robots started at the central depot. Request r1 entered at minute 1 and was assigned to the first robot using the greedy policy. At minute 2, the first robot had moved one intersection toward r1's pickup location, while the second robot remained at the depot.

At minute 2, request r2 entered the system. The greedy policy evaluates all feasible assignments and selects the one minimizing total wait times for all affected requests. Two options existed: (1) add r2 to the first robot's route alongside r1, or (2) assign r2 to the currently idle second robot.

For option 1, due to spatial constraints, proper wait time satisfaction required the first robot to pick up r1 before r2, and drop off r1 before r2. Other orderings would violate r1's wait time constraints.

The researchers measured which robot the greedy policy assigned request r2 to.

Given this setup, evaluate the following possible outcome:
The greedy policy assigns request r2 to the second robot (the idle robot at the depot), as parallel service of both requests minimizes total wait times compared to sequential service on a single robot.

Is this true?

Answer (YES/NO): YES